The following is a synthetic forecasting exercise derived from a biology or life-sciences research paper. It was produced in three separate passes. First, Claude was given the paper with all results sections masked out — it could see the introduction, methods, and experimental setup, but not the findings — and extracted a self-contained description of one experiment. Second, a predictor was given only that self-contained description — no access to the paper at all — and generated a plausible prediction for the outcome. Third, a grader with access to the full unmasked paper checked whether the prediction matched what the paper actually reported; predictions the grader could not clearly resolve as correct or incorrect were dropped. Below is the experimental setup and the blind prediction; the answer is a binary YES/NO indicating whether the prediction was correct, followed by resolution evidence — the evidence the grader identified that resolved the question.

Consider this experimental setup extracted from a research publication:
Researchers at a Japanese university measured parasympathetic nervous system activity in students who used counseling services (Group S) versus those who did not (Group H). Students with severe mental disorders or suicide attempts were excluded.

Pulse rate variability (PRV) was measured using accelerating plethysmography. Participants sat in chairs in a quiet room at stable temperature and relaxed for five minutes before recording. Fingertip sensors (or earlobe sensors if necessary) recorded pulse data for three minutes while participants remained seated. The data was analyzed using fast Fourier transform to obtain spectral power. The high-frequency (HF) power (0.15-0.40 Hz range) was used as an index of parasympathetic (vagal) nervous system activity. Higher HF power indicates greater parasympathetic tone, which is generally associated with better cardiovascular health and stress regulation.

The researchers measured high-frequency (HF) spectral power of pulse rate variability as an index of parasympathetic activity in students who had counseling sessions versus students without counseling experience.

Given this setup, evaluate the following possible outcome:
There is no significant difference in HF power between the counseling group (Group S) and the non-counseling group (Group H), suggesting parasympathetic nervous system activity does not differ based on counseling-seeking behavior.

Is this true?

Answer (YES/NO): NO